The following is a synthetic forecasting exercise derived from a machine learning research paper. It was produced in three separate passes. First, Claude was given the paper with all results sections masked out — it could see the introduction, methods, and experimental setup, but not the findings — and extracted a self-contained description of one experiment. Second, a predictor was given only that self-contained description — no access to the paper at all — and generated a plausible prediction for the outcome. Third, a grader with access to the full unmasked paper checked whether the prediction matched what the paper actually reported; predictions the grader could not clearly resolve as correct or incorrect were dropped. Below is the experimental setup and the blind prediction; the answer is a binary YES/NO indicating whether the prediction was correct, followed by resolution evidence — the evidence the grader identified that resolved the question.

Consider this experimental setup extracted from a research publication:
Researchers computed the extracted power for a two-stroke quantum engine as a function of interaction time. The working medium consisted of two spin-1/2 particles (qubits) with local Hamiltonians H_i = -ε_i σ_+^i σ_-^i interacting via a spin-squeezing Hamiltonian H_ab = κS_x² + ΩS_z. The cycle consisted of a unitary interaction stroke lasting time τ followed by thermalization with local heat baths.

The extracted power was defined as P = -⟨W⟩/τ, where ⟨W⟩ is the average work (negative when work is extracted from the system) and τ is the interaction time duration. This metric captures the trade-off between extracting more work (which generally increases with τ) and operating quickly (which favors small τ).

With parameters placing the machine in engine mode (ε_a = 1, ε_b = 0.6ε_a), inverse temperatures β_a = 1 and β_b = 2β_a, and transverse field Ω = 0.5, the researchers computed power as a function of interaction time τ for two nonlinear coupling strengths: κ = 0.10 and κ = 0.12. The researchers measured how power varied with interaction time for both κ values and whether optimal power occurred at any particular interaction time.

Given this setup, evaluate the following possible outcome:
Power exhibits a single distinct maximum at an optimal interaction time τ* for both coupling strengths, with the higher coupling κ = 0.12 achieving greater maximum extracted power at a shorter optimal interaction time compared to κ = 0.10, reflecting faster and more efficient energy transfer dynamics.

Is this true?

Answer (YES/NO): NO